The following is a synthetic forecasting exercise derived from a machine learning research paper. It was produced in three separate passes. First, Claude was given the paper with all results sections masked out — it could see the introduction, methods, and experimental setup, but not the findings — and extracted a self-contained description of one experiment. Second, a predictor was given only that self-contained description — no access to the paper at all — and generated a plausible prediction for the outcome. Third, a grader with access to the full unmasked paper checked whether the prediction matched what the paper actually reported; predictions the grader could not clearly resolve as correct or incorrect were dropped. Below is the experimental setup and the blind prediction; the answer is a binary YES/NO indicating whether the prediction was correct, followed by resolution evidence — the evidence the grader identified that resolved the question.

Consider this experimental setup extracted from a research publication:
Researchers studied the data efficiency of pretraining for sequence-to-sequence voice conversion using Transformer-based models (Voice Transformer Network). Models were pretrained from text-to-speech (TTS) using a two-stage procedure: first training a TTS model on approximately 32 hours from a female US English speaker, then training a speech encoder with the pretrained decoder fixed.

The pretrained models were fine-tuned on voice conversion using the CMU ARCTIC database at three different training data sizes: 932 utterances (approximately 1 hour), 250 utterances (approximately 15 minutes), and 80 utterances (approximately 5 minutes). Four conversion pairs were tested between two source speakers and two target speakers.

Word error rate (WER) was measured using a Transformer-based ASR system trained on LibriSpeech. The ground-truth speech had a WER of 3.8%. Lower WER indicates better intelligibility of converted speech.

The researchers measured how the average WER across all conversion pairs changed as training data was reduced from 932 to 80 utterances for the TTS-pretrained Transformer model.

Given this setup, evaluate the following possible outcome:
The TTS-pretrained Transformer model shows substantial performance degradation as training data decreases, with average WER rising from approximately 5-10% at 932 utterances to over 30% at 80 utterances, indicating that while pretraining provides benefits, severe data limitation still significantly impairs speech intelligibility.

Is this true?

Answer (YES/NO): NO